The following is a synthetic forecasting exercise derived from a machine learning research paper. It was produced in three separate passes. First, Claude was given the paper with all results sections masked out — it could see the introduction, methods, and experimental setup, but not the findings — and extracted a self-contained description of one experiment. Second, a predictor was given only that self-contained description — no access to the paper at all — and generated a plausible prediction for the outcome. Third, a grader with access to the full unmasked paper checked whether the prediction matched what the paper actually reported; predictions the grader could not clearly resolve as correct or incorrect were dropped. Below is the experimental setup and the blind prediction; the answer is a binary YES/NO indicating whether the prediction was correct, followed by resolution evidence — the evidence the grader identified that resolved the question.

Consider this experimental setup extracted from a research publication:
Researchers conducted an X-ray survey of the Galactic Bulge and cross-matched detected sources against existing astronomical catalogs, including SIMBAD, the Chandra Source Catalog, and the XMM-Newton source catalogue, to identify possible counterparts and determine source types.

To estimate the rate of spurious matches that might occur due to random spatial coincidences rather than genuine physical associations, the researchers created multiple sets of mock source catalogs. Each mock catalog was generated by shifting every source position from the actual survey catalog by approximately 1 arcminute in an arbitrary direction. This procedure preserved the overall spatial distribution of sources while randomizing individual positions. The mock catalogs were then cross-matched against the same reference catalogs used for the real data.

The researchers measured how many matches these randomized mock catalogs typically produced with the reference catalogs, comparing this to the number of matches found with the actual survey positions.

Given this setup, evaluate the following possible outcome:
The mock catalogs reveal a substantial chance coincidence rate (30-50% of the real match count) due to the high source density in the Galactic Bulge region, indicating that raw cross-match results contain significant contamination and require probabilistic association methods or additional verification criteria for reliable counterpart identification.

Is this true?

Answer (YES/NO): NO